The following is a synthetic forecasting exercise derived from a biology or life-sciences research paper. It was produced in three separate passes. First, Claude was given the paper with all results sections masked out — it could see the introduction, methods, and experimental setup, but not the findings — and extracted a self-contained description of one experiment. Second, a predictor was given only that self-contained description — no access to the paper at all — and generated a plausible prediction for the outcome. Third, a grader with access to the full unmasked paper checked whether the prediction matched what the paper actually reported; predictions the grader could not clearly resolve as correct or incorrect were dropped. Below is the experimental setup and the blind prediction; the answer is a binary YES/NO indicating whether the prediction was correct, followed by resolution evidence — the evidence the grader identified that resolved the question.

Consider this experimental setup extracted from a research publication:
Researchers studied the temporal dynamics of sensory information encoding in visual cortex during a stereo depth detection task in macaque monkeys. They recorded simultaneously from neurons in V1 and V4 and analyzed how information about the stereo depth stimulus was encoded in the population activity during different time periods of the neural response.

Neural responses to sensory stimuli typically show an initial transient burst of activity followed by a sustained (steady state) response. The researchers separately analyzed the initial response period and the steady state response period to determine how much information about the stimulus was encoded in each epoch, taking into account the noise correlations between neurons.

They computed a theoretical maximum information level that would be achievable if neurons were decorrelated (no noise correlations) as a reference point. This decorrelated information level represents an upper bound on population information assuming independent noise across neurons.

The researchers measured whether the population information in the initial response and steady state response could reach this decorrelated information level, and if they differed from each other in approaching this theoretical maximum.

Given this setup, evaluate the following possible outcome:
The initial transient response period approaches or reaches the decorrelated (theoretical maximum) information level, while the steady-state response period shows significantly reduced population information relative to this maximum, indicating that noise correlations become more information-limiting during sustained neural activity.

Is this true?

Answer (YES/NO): YES